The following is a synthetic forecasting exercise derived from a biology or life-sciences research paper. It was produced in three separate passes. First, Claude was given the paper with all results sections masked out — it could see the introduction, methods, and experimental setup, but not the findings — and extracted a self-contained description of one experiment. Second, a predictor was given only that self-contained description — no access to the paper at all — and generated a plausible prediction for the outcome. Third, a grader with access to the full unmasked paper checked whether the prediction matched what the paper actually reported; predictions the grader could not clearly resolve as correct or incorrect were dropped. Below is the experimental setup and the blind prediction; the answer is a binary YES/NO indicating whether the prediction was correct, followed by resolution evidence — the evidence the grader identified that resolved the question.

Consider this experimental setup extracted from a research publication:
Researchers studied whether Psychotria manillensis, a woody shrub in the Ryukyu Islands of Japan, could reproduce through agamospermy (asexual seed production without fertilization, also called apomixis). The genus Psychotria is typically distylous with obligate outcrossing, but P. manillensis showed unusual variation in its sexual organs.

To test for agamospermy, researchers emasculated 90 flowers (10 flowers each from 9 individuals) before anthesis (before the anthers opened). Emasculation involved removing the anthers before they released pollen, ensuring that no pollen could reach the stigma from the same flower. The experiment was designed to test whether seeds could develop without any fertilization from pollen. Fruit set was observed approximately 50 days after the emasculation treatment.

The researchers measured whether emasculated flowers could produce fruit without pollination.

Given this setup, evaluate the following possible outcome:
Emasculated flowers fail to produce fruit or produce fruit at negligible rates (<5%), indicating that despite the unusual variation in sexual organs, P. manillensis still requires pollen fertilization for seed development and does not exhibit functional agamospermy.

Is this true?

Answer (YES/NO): YES